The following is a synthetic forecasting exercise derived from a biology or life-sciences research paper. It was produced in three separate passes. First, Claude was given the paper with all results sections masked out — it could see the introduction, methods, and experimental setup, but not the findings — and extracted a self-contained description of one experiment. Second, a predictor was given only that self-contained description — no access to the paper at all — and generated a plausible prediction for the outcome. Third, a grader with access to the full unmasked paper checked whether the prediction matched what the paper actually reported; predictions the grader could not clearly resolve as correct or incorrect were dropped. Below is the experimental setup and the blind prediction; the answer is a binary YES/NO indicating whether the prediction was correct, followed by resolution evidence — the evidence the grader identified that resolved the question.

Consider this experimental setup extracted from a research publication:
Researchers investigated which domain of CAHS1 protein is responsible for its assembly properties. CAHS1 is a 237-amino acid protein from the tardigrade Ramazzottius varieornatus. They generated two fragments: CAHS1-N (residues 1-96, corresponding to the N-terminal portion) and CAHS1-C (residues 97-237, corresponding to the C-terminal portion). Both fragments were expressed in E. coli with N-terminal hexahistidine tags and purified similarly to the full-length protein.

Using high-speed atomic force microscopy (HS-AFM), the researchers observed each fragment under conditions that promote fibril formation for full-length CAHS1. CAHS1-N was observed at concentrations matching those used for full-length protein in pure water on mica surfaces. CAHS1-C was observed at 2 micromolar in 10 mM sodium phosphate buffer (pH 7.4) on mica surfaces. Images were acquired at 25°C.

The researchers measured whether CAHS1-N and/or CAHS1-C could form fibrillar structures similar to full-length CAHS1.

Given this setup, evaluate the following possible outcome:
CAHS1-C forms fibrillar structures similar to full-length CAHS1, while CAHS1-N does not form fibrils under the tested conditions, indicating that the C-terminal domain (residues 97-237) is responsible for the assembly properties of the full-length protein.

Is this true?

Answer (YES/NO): YES